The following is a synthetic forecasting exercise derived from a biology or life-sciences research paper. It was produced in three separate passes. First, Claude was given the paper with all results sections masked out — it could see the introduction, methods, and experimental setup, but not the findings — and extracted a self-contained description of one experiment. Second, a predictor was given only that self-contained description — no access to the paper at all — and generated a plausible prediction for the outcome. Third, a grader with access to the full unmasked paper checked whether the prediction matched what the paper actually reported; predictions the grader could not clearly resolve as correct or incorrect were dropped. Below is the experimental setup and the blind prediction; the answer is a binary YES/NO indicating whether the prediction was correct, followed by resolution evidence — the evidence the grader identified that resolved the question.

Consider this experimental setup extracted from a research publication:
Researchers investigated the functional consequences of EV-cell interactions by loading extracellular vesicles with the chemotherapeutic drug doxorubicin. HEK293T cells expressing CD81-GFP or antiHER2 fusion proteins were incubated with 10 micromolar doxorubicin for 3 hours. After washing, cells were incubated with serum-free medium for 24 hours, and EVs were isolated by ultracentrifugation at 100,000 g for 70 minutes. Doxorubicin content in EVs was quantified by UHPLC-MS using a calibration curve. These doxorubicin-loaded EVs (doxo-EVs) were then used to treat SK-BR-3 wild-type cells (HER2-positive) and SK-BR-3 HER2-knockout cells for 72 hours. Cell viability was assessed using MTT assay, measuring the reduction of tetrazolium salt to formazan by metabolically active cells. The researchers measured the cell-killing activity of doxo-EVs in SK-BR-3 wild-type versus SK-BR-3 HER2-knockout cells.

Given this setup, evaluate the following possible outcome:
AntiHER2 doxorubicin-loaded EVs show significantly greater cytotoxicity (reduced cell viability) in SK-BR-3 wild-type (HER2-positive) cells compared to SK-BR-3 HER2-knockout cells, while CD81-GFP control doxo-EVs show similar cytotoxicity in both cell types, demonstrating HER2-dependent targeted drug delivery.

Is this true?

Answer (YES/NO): NO